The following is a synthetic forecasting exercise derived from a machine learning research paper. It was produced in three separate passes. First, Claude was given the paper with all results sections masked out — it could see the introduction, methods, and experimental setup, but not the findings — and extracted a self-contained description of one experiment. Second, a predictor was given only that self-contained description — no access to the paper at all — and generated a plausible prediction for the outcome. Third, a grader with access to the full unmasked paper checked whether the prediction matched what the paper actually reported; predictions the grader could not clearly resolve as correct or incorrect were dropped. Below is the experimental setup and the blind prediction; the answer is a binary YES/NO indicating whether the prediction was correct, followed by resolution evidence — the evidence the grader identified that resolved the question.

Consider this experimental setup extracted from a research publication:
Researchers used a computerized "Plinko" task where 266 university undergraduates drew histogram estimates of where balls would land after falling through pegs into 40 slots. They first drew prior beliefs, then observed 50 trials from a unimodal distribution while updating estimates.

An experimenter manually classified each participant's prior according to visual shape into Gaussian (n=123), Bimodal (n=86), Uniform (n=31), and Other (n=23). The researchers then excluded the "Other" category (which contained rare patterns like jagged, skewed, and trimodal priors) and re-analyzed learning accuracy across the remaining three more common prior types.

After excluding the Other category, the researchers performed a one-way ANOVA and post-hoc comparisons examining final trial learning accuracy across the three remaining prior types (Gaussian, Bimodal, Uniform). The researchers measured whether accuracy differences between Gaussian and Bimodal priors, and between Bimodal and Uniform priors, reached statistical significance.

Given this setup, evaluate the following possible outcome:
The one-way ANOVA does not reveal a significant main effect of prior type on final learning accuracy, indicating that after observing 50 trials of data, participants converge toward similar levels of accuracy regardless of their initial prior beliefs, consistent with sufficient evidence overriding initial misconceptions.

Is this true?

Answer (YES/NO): NO